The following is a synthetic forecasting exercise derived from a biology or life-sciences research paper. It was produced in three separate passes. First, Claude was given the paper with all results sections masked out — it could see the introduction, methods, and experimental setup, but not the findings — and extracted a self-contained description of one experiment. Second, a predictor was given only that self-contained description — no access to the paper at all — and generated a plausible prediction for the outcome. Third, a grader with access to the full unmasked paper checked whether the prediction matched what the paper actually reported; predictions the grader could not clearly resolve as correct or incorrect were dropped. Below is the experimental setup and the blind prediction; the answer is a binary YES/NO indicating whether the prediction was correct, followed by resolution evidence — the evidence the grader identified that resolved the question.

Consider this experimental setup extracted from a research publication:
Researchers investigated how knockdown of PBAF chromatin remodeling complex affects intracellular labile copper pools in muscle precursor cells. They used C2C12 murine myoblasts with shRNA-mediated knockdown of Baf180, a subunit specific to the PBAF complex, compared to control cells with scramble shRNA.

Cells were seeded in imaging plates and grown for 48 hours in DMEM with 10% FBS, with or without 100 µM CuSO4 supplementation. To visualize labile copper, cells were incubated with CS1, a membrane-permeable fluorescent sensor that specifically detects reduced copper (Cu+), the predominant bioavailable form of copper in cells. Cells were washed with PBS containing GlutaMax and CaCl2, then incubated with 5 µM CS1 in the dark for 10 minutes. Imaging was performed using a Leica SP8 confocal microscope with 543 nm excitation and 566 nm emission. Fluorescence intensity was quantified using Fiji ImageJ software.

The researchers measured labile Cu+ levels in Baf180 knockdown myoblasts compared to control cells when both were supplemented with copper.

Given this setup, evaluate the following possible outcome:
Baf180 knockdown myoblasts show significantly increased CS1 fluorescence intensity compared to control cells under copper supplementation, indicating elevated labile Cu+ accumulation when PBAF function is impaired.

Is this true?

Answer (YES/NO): NO